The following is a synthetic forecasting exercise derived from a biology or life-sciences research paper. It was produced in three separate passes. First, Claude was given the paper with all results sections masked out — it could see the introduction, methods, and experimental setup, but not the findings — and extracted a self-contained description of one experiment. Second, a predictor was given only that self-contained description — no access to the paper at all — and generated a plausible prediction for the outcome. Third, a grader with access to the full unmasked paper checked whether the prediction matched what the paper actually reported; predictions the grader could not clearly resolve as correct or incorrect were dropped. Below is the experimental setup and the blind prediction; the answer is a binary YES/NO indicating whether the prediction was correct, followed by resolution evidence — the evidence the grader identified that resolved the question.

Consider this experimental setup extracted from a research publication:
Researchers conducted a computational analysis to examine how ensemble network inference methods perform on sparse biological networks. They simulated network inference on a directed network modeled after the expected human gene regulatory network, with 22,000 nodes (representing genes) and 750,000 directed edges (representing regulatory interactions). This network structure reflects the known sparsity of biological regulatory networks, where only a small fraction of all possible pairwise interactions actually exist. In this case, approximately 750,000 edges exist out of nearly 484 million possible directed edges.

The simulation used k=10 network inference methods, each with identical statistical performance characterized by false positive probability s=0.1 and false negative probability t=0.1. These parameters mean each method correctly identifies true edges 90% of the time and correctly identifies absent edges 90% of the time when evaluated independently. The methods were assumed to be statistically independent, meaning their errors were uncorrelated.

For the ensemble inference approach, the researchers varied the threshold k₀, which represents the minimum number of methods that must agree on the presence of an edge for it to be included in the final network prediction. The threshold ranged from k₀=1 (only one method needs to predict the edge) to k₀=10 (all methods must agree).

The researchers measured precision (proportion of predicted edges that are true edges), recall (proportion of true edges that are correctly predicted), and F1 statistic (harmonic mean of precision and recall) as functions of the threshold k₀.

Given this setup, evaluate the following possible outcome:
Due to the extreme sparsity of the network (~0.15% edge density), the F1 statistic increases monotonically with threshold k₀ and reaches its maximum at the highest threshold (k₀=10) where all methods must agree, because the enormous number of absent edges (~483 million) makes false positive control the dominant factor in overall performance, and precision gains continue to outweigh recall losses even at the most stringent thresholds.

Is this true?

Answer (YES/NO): NO